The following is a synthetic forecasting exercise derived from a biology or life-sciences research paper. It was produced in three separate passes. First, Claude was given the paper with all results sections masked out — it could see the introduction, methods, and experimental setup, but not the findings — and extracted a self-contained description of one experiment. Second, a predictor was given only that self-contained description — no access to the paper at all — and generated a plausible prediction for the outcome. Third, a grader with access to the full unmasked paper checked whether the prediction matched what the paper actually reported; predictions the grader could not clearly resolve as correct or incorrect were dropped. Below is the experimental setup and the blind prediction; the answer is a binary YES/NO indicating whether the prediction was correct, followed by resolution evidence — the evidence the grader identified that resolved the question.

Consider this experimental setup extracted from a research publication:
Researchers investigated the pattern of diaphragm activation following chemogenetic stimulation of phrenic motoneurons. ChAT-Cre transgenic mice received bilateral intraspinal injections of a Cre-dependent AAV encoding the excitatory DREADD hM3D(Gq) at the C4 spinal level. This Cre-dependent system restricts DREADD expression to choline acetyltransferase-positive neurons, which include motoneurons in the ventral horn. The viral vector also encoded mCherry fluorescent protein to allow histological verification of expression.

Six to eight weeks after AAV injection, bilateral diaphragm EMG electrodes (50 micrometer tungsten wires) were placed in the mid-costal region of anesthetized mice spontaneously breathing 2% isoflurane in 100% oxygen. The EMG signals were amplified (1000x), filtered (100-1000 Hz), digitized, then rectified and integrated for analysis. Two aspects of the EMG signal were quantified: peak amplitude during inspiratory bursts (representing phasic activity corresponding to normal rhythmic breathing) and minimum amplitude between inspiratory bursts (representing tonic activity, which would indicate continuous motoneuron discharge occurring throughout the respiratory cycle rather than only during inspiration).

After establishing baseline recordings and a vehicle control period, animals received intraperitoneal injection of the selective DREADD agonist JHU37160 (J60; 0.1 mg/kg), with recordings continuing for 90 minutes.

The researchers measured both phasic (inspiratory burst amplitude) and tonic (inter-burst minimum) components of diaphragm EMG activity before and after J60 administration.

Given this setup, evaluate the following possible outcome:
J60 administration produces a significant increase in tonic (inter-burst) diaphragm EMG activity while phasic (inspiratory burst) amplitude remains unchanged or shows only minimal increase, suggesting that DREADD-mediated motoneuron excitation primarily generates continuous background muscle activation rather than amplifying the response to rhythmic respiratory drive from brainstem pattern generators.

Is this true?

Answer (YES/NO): NO